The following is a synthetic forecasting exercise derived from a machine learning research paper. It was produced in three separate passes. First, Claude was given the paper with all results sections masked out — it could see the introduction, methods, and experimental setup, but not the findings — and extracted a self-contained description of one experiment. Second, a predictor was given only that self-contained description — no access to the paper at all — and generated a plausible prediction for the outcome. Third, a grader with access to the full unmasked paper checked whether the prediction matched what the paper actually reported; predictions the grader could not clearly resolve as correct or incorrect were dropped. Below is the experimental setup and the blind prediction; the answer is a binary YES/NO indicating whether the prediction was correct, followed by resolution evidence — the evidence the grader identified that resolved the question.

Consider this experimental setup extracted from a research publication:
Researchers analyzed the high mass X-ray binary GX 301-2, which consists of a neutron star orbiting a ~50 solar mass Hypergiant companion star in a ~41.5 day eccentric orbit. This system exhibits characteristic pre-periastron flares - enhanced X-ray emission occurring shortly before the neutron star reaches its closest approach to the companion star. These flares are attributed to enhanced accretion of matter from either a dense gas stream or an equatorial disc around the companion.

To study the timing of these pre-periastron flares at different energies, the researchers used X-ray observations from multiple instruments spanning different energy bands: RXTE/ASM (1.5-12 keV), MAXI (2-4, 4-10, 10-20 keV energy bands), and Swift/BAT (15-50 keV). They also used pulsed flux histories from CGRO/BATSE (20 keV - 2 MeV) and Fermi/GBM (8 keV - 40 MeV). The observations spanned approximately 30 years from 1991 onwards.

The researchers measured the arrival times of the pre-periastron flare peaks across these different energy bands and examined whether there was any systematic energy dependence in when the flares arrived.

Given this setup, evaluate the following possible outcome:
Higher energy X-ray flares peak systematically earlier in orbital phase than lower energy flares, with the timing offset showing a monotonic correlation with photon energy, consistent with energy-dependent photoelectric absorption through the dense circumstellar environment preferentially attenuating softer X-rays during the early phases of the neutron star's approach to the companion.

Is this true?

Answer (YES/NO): YES